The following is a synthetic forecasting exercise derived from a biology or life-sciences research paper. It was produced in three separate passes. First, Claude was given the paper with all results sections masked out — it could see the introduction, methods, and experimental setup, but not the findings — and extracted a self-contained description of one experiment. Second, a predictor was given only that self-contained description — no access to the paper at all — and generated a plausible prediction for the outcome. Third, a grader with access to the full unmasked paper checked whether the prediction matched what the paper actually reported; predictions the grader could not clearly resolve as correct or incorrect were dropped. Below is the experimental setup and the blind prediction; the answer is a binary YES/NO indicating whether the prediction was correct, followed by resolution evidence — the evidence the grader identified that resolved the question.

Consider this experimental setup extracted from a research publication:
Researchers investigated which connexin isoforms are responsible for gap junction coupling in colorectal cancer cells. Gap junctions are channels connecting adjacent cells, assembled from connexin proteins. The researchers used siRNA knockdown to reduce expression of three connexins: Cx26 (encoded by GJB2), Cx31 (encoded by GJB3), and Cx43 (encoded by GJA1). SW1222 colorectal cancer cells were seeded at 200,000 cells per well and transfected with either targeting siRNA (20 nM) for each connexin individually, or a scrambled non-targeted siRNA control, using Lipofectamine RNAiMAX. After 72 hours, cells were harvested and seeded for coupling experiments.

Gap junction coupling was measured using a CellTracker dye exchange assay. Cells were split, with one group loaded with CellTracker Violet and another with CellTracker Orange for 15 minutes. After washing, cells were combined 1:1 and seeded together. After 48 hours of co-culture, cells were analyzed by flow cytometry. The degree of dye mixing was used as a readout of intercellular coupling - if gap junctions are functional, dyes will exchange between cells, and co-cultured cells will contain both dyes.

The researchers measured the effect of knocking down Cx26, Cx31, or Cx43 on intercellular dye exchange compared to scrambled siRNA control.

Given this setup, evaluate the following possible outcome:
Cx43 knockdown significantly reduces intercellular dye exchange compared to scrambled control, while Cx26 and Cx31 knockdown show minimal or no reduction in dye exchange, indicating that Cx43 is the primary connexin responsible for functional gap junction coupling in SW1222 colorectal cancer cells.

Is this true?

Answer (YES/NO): NO